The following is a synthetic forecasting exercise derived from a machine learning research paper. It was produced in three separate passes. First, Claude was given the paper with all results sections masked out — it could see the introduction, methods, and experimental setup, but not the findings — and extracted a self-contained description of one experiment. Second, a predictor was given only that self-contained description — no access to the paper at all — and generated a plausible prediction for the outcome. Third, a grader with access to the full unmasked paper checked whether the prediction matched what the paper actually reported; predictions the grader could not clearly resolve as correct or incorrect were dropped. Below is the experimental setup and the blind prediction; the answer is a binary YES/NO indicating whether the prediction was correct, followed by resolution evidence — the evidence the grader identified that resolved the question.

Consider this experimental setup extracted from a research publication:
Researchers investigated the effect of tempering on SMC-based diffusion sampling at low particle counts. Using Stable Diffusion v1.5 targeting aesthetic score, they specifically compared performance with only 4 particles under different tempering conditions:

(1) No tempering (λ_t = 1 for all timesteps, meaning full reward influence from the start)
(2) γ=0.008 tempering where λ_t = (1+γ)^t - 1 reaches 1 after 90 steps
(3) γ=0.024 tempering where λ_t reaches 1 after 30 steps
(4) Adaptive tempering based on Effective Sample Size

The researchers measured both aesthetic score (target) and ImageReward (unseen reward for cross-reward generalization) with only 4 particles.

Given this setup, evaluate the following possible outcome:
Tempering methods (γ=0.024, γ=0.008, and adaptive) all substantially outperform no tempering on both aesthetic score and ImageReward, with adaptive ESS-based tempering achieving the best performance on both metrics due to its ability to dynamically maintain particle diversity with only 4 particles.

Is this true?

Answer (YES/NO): NO